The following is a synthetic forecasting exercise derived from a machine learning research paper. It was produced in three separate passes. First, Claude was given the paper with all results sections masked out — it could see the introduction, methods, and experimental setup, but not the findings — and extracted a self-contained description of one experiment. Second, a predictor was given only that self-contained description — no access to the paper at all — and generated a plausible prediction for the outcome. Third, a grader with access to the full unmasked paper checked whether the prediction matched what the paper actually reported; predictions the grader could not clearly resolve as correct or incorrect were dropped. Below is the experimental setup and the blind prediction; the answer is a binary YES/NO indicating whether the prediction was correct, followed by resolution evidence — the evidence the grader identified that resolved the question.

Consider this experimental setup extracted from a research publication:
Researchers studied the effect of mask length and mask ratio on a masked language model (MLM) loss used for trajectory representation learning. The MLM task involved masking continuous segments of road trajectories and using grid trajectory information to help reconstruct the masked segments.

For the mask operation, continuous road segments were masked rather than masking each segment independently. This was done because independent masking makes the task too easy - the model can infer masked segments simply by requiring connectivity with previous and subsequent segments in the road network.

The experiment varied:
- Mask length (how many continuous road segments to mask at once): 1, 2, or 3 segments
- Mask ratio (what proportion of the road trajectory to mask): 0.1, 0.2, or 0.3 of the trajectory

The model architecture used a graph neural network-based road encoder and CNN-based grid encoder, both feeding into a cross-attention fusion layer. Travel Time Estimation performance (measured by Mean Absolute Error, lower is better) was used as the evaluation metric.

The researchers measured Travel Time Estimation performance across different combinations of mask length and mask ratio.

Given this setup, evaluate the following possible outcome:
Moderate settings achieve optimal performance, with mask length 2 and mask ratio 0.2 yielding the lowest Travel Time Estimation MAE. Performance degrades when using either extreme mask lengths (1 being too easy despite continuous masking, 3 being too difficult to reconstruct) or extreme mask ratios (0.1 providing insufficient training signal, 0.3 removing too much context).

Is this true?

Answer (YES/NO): YES